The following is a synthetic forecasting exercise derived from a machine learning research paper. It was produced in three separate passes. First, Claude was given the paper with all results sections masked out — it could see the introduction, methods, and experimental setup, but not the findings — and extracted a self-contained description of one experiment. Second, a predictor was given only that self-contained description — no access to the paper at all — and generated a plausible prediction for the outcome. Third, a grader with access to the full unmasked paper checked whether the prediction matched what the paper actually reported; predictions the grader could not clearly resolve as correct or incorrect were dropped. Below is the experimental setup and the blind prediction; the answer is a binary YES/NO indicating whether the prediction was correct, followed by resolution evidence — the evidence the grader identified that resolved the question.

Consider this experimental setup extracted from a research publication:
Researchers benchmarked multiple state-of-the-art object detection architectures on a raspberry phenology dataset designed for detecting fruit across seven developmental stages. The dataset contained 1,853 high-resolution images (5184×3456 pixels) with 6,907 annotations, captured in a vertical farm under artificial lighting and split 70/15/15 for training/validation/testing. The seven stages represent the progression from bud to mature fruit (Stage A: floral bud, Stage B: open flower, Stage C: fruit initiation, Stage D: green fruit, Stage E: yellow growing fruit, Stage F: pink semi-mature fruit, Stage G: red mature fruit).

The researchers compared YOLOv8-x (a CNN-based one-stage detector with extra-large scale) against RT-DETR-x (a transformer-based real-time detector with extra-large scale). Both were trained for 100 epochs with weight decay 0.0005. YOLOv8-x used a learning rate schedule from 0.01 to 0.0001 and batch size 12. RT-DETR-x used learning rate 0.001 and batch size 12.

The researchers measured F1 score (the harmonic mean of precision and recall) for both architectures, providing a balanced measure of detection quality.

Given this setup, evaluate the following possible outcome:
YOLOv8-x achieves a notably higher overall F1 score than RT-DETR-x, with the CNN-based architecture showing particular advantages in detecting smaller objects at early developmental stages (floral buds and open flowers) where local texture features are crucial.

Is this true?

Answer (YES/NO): NO